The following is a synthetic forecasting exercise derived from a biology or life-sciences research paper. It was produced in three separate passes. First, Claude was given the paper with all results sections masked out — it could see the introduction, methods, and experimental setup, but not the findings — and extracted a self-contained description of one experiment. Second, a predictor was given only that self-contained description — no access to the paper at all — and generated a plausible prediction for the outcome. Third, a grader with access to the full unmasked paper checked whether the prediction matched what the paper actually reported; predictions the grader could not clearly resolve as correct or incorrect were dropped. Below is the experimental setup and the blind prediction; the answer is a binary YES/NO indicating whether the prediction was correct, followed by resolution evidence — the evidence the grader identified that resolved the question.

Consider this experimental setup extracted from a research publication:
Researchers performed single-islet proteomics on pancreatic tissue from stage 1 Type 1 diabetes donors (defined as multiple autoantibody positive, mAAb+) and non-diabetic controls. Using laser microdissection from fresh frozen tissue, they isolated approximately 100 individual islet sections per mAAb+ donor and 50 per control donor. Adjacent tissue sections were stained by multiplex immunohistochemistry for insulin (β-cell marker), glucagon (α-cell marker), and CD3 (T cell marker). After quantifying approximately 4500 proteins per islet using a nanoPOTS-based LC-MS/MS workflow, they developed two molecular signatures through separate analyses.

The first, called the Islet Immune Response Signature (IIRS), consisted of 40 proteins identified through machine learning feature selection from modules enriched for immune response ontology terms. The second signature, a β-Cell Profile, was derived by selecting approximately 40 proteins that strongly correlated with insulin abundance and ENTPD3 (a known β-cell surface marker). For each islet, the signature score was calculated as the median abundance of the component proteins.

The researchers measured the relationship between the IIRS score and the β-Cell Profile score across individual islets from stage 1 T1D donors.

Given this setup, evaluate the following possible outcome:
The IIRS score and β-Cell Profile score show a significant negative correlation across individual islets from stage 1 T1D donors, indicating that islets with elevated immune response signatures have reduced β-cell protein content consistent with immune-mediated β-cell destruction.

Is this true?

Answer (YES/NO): NO